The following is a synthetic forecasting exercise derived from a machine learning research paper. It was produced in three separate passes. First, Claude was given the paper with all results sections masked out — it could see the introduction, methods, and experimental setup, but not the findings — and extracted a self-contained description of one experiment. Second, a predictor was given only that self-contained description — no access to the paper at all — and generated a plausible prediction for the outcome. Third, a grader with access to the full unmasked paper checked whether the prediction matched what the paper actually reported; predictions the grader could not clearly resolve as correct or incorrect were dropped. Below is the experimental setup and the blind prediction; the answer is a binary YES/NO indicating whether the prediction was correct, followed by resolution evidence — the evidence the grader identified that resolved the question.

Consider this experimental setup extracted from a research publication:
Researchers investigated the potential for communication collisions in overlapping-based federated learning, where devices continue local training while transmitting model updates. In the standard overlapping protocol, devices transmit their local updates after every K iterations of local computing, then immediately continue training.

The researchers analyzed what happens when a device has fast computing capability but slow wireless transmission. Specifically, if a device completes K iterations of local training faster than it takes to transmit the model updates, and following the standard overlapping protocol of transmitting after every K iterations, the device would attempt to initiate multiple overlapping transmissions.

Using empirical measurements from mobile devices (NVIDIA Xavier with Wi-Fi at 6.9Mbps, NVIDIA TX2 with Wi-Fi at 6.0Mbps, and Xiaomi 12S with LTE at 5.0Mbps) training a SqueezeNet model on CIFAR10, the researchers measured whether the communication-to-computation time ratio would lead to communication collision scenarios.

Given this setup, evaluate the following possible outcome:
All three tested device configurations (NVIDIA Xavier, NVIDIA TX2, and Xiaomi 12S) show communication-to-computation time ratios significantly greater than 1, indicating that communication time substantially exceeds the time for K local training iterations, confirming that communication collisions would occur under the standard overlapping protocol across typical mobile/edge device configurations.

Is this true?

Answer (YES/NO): YES